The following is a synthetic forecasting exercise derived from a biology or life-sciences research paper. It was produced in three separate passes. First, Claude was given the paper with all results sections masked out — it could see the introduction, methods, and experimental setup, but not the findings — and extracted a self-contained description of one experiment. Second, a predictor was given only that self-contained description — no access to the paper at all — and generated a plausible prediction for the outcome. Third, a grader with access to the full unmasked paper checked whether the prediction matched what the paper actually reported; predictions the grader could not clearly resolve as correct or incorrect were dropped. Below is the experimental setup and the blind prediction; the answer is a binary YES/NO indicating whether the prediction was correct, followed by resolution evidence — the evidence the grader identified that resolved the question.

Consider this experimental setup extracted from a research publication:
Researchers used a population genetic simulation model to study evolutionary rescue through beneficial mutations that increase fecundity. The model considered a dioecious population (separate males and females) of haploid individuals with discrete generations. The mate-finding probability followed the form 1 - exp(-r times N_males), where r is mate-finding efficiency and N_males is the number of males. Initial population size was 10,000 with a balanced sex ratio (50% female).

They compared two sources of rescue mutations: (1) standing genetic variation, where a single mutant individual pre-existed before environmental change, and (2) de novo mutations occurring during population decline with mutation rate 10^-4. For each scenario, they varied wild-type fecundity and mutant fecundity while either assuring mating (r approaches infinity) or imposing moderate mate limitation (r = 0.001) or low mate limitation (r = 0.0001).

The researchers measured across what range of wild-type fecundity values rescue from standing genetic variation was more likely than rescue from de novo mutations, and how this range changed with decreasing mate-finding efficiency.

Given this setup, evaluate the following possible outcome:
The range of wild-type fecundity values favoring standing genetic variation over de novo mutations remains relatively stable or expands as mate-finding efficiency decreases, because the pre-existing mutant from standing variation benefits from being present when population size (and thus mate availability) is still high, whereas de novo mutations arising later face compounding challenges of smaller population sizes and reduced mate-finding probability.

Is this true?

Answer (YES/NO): YES